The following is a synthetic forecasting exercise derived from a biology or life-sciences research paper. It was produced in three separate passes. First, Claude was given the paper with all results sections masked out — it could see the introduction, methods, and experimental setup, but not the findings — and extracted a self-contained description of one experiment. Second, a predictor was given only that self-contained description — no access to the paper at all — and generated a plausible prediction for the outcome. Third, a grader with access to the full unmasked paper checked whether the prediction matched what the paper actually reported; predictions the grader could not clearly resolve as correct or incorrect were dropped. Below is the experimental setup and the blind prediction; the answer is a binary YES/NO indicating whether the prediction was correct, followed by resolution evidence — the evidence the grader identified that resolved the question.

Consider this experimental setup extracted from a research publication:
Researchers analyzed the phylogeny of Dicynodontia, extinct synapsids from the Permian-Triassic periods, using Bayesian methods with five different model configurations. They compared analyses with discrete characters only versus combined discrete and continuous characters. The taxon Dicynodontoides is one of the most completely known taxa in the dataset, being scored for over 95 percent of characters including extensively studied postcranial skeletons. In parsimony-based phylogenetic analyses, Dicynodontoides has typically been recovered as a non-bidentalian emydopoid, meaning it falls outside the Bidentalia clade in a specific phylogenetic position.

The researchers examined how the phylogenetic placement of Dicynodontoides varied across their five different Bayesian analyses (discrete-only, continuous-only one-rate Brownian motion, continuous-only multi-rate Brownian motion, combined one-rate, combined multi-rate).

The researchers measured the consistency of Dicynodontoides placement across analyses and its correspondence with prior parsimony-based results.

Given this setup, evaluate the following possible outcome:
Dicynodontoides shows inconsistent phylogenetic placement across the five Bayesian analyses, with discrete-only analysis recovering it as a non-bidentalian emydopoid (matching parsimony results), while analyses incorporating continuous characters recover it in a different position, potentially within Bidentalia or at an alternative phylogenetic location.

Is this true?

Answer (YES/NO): NO